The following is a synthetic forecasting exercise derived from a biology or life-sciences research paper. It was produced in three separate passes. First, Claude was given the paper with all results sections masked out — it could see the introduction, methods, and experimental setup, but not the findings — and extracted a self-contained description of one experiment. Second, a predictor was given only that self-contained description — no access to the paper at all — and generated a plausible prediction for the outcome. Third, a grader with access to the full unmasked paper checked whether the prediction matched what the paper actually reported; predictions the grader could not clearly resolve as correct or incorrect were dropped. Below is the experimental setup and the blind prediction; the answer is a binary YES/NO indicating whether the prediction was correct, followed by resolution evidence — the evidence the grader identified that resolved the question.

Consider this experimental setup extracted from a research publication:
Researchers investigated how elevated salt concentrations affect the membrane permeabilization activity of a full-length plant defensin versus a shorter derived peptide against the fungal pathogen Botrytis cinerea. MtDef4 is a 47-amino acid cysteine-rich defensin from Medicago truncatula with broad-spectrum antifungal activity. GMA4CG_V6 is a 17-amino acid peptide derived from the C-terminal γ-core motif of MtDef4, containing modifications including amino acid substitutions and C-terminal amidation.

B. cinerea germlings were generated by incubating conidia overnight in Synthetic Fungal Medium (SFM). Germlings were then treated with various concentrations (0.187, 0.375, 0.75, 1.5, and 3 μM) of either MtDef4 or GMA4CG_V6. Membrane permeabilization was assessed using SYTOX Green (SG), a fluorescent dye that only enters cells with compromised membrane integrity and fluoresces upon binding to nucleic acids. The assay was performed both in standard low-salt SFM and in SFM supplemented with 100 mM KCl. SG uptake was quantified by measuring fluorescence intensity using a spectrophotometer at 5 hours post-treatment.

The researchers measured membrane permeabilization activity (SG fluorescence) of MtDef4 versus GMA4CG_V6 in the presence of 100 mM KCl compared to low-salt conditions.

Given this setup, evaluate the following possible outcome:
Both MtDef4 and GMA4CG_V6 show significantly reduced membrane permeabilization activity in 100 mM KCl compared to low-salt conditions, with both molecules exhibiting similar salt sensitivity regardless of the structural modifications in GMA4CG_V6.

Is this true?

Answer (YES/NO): NO